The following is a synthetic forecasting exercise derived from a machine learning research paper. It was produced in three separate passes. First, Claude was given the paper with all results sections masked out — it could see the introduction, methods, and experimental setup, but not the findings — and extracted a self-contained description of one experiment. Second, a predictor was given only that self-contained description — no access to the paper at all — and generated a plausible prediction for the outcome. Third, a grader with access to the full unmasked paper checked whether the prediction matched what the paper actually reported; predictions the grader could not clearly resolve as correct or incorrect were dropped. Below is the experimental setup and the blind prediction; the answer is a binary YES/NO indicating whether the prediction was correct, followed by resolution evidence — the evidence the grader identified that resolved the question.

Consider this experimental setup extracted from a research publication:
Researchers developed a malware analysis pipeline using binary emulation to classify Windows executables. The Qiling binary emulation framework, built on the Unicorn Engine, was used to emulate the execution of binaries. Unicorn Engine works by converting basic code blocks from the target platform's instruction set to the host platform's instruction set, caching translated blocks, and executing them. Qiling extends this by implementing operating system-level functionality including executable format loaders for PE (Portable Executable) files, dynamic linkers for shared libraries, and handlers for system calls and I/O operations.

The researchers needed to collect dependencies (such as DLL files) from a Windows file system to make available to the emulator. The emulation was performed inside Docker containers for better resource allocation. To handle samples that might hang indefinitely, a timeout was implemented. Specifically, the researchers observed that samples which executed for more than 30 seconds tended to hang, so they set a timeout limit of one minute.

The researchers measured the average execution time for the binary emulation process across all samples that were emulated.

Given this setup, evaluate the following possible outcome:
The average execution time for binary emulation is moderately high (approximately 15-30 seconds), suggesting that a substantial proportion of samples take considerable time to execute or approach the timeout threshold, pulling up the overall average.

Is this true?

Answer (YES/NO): NO